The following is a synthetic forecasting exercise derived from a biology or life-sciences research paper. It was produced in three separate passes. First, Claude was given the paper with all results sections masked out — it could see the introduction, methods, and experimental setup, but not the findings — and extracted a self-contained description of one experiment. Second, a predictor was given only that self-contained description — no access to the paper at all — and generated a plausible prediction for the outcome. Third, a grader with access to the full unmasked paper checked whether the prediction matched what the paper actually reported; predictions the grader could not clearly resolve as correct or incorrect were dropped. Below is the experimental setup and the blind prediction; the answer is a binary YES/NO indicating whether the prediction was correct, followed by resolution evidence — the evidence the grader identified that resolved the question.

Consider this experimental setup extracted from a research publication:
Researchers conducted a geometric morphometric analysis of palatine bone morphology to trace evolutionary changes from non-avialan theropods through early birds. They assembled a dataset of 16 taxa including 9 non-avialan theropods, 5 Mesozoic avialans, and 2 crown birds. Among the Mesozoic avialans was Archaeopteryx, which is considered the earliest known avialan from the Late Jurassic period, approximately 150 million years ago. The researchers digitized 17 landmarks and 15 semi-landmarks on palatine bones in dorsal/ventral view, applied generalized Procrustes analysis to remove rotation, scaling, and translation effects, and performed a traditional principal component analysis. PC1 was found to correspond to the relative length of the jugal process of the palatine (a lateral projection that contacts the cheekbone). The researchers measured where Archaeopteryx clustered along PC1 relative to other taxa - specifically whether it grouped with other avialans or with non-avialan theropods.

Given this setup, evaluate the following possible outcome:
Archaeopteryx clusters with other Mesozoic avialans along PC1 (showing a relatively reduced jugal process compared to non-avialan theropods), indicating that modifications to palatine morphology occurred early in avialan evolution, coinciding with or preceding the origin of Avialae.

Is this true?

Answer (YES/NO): NO